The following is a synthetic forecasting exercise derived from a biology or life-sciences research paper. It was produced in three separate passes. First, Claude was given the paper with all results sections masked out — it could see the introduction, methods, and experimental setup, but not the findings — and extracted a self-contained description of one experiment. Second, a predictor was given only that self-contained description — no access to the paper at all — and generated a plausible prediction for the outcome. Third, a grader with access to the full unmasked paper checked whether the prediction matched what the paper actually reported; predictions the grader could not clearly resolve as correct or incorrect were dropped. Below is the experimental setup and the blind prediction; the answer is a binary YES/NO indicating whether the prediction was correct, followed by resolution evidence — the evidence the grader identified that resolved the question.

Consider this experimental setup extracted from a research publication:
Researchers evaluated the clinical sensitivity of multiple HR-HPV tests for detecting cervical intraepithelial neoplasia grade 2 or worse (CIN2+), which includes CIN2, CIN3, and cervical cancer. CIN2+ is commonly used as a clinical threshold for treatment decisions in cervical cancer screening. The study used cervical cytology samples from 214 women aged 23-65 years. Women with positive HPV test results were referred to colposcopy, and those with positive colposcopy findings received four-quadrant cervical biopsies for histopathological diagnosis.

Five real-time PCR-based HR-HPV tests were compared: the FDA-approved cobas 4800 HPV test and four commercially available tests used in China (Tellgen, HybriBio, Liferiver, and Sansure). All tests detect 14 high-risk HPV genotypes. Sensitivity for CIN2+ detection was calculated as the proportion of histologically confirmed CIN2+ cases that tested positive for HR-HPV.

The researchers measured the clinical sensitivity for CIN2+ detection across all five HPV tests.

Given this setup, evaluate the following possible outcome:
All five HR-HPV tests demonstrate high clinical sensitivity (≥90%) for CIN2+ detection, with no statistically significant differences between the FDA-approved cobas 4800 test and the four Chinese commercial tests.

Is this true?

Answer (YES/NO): YES